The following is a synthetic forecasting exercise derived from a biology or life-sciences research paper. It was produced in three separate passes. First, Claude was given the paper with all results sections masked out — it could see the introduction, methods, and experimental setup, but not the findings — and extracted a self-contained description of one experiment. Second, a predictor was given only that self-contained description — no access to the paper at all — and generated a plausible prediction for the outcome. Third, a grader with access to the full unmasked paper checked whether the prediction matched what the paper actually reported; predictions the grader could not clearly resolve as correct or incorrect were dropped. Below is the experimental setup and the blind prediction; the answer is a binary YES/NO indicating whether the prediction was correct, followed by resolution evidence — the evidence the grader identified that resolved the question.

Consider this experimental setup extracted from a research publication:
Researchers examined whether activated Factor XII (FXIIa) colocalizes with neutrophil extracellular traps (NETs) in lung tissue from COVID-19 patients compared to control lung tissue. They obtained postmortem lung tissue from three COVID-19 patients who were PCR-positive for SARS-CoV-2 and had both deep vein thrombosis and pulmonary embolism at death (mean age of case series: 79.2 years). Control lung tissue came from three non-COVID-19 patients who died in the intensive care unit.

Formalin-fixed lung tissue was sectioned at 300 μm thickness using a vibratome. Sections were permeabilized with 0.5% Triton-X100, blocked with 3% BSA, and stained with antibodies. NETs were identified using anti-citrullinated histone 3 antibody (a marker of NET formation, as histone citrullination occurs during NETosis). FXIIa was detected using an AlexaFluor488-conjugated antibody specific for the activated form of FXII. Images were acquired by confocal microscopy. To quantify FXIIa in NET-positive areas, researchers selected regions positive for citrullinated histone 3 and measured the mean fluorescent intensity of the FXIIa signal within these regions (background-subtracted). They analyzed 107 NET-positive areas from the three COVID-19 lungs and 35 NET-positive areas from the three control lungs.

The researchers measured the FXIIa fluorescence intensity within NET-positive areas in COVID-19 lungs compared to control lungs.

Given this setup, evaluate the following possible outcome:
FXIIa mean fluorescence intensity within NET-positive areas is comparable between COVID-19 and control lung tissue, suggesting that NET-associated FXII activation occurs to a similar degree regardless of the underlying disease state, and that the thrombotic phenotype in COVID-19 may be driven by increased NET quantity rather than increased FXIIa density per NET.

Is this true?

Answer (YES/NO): NO